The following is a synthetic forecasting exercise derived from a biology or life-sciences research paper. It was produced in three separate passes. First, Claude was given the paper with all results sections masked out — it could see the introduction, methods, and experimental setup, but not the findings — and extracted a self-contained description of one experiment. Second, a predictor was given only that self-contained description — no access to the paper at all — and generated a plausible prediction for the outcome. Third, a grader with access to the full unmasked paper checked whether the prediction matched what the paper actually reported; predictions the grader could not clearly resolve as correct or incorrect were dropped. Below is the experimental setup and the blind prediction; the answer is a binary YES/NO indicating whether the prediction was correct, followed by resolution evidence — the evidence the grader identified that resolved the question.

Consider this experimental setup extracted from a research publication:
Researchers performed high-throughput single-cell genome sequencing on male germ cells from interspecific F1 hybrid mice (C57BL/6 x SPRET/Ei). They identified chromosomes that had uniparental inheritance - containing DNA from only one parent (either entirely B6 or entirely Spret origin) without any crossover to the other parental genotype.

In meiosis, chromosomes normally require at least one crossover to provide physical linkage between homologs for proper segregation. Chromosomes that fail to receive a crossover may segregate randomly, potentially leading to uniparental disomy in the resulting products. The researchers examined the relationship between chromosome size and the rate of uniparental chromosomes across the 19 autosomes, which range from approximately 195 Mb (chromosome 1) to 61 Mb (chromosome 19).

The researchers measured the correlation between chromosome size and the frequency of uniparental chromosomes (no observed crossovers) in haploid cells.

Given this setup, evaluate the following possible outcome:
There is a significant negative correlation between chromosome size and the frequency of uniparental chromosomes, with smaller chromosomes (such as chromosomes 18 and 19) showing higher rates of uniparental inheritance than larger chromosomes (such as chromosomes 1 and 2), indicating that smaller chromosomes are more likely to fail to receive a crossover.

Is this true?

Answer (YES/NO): YES